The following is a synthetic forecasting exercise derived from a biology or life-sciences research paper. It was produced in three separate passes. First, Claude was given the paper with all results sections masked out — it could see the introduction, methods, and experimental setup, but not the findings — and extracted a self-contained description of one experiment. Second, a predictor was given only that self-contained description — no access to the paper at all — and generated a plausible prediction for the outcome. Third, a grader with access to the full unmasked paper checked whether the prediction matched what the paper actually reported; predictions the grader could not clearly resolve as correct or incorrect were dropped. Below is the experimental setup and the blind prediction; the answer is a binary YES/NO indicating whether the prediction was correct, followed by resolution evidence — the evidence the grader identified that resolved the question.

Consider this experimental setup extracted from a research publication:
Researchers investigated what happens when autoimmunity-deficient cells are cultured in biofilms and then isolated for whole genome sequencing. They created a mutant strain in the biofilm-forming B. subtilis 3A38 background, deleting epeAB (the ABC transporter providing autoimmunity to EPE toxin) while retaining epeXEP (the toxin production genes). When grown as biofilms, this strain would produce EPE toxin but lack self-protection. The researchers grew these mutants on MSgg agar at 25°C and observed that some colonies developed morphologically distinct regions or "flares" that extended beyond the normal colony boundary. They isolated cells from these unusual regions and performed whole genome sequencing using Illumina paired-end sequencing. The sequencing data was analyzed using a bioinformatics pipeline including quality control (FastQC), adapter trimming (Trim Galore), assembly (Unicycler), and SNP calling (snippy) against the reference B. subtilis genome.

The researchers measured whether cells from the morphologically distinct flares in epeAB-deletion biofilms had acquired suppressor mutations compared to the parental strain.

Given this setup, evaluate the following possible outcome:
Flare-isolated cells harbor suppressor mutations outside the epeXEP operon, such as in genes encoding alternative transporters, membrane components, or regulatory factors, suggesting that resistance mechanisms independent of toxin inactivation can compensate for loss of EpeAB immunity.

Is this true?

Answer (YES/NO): NO